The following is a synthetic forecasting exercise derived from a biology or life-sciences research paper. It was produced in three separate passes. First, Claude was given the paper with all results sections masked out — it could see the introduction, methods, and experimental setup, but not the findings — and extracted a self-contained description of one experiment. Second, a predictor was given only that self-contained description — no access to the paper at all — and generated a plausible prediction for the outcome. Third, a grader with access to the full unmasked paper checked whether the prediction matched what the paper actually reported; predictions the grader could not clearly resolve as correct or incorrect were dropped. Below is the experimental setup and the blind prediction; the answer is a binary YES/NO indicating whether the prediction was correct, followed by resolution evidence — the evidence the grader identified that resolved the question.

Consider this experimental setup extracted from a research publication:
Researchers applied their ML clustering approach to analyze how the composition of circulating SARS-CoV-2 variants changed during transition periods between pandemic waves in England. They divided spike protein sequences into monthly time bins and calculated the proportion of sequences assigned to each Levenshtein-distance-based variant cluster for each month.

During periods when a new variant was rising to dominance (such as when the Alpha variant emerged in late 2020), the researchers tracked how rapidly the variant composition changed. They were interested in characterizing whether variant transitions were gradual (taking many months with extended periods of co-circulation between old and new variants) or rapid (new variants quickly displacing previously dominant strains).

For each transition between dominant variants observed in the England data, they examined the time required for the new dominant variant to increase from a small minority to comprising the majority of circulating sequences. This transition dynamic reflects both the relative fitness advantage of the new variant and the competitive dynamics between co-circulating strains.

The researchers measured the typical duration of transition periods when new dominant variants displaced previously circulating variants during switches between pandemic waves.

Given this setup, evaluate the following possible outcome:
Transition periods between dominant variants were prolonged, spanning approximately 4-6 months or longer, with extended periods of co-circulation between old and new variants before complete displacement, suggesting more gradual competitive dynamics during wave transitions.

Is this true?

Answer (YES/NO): NO